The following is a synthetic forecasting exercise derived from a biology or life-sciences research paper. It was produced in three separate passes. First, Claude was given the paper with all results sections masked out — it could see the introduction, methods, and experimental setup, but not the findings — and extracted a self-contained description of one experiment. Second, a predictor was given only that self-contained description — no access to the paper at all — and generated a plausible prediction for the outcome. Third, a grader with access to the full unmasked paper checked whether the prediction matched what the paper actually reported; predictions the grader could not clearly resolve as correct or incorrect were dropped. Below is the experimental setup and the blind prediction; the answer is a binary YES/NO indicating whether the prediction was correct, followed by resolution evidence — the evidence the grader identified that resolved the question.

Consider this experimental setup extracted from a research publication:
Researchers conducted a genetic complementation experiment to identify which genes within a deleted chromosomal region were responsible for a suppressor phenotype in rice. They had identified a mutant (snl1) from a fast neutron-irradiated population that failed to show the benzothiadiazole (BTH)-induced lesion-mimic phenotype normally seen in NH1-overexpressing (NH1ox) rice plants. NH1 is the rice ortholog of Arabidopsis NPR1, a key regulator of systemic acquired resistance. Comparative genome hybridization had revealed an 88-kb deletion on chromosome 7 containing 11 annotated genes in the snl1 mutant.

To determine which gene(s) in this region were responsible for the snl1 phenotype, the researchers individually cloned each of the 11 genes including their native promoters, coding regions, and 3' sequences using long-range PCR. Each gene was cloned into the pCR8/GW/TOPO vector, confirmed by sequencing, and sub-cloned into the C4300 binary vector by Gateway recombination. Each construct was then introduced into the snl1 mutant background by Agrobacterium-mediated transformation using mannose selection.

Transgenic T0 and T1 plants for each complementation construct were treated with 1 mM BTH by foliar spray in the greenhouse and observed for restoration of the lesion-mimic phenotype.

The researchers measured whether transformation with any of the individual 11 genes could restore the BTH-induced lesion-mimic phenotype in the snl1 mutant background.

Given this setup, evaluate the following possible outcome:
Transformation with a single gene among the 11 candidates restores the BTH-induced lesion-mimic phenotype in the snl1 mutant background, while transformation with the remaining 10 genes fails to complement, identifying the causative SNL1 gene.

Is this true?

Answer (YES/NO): NO